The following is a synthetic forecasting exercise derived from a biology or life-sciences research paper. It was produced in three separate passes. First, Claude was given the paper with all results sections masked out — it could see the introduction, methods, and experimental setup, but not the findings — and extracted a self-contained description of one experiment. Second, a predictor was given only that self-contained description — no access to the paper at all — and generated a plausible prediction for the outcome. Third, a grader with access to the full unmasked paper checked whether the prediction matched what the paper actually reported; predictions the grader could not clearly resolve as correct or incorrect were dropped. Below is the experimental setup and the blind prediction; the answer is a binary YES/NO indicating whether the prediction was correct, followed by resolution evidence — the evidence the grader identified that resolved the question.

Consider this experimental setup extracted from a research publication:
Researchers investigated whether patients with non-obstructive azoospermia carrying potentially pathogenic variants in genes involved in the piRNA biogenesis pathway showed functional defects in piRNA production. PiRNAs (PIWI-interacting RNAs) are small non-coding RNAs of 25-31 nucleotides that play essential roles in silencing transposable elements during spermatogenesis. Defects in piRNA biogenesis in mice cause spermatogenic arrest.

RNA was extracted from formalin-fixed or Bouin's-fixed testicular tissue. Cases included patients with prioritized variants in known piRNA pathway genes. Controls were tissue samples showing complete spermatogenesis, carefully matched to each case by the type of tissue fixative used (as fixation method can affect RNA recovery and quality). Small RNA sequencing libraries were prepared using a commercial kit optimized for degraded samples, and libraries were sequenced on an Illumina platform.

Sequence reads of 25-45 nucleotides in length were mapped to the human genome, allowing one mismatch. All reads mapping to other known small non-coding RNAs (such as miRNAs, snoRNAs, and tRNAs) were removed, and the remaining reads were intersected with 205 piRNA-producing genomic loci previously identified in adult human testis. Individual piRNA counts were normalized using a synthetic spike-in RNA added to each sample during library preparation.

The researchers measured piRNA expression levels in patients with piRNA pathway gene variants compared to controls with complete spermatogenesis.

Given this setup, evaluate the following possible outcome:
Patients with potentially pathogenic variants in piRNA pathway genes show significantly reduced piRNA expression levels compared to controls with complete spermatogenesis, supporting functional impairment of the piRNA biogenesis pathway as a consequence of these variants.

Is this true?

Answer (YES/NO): YES